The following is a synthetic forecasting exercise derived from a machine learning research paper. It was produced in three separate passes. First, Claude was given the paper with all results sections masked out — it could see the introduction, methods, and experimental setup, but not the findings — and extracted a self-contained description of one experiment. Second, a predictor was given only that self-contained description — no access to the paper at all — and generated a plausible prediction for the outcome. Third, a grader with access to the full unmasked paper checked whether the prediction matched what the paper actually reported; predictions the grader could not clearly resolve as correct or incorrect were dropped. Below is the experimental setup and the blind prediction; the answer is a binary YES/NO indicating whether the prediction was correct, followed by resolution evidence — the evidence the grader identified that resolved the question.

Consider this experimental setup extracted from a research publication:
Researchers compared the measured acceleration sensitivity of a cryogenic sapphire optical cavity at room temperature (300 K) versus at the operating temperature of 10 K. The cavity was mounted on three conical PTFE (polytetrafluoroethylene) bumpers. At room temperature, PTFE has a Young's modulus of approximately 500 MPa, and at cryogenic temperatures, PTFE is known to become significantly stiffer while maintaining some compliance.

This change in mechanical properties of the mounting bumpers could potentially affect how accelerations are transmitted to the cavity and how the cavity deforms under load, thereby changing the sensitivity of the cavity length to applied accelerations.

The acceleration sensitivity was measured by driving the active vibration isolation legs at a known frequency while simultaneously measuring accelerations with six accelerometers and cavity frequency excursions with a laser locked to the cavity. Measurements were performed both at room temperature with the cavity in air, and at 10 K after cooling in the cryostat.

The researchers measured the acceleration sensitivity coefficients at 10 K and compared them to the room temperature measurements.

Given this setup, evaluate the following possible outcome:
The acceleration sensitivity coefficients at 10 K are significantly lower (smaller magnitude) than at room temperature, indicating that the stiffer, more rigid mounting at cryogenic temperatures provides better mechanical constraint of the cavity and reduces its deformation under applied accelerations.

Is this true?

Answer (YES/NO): NO